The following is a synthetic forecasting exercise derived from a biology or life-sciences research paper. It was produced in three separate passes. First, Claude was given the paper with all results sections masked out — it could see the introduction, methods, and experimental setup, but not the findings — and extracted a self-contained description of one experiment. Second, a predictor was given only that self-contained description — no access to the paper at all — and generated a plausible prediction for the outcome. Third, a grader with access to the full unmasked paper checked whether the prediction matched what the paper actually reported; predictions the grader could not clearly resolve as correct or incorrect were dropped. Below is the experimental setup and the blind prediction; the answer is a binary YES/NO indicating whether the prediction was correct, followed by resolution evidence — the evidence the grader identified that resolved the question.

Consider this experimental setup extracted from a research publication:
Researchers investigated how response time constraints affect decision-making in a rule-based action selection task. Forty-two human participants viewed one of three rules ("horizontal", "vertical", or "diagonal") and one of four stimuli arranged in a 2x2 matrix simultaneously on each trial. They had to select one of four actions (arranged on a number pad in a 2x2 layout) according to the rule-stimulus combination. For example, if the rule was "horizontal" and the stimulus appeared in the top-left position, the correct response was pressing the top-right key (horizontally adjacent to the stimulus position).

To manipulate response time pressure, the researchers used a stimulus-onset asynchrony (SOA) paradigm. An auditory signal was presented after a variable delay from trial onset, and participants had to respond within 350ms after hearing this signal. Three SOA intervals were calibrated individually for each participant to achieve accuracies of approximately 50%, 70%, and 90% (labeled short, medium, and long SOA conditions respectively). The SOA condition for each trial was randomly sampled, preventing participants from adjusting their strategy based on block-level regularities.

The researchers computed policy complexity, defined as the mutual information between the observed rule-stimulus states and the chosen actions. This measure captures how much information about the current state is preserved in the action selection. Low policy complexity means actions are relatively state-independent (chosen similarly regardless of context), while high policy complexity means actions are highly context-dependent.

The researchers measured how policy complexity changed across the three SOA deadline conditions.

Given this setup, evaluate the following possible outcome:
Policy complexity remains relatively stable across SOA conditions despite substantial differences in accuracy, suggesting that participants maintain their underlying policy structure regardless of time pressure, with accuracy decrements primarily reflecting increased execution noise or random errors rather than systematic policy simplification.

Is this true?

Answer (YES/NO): NO